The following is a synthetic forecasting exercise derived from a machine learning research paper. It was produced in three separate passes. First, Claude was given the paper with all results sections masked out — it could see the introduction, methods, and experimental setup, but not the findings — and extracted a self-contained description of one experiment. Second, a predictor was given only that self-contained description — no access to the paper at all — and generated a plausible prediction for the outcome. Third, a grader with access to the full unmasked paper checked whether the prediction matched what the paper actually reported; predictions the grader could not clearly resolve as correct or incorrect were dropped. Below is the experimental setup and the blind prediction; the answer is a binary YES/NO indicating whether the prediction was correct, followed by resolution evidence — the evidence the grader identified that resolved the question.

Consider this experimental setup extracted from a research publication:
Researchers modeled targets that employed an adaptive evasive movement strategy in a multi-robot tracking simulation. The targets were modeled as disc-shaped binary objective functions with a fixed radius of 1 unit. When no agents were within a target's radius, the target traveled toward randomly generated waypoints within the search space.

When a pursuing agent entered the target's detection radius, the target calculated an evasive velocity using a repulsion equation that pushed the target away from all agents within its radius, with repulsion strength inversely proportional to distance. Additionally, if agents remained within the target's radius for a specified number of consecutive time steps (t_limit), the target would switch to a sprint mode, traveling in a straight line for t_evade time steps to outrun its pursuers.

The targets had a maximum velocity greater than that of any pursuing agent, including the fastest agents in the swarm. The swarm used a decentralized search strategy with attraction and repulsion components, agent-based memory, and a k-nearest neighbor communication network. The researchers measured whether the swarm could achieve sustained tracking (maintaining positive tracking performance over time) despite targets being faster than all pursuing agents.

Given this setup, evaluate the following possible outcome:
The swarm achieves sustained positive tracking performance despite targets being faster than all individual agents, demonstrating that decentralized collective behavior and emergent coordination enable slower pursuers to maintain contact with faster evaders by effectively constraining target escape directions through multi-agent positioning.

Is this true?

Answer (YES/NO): YES